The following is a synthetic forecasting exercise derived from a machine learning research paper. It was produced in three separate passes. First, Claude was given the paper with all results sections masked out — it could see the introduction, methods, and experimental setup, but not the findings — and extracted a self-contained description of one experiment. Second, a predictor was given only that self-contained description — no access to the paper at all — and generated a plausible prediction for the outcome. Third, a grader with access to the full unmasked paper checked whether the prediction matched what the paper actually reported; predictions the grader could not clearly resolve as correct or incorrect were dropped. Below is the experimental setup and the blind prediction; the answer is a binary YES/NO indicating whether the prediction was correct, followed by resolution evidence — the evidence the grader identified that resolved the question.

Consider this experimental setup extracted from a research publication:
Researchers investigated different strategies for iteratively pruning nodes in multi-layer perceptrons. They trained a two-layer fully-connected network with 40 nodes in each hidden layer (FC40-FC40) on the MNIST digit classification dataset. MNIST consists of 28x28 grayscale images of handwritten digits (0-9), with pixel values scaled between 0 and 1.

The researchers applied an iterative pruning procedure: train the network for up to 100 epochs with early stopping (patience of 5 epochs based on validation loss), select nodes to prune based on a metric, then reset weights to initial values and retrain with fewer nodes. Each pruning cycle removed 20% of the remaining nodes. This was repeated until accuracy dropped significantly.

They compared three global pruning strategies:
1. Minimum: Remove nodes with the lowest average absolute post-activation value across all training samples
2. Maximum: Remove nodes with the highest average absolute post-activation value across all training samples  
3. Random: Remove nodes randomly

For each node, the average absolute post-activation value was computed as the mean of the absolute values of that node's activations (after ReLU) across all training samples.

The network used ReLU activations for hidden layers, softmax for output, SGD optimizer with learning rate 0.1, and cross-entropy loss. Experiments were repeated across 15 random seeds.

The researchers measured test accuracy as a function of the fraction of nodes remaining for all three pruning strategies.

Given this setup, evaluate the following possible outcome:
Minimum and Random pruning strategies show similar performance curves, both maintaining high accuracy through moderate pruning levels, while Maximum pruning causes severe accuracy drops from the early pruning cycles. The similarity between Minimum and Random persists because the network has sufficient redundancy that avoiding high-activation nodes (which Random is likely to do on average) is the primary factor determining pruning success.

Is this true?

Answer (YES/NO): NO